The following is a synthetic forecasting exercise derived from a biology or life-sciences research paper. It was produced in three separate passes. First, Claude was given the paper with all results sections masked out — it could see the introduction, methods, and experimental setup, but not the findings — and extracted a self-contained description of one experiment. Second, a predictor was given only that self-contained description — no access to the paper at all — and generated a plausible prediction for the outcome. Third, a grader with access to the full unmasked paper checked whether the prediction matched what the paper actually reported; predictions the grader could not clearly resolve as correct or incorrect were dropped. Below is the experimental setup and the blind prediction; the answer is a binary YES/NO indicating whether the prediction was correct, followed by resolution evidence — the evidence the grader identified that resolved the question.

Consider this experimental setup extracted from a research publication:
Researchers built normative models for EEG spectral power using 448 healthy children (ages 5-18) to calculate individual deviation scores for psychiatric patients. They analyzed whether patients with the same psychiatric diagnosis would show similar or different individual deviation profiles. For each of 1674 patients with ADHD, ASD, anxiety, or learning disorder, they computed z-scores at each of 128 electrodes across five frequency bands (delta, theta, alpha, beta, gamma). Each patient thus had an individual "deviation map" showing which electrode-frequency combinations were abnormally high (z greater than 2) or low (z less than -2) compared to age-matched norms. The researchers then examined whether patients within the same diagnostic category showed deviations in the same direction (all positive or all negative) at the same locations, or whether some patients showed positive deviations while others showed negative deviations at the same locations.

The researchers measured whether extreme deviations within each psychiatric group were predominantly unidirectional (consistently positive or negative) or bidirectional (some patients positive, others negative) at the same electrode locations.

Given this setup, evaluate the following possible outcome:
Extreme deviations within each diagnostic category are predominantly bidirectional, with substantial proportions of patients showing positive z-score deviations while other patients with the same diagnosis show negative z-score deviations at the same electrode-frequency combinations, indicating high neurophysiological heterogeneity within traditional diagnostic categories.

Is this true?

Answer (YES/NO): YES